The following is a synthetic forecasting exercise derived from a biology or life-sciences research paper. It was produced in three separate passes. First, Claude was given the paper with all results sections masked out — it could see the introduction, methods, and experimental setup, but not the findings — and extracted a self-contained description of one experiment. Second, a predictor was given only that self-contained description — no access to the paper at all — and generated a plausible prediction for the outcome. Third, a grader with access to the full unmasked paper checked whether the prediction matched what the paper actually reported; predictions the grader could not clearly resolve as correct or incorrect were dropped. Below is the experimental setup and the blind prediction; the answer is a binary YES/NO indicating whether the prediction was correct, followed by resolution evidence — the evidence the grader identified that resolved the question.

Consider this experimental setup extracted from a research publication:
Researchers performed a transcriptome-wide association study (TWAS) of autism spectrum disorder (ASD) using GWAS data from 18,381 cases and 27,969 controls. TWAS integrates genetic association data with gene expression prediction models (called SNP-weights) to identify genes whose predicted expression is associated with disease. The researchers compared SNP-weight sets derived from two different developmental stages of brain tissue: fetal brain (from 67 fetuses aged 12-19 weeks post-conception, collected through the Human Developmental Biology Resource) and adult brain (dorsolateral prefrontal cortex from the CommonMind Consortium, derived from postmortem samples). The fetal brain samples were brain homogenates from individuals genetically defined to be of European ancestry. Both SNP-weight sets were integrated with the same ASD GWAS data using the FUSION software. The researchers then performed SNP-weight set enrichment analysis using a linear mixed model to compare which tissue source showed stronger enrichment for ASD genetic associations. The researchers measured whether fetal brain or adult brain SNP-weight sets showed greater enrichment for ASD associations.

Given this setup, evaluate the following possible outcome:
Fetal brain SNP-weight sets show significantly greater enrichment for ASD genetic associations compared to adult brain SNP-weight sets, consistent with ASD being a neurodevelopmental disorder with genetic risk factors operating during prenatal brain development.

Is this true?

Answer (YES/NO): NO